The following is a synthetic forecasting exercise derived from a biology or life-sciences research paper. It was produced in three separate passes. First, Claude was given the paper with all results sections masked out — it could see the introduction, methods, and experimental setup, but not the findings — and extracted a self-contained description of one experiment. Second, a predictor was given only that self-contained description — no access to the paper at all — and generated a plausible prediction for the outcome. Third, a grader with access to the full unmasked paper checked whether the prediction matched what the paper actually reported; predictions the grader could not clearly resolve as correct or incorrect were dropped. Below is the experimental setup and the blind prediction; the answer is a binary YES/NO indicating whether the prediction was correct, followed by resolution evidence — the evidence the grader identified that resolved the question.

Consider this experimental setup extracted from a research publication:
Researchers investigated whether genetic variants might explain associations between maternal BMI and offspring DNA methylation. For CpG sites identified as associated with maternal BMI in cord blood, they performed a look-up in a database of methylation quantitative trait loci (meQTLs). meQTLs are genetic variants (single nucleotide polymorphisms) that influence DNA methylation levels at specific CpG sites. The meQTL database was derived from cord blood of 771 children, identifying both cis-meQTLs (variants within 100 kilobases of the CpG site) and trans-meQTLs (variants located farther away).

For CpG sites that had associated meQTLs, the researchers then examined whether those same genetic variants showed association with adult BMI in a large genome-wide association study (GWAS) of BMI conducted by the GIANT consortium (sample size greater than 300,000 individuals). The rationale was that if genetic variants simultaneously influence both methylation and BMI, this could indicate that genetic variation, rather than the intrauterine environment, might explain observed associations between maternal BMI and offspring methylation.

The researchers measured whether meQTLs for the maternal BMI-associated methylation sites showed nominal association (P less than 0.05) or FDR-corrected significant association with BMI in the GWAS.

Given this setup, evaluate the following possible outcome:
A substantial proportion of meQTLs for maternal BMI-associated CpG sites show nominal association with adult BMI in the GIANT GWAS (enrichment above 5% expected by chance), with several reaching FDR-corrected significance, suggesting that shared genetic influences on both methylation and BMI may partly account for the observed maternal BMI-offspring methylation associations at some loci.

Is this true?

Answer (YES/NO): NO